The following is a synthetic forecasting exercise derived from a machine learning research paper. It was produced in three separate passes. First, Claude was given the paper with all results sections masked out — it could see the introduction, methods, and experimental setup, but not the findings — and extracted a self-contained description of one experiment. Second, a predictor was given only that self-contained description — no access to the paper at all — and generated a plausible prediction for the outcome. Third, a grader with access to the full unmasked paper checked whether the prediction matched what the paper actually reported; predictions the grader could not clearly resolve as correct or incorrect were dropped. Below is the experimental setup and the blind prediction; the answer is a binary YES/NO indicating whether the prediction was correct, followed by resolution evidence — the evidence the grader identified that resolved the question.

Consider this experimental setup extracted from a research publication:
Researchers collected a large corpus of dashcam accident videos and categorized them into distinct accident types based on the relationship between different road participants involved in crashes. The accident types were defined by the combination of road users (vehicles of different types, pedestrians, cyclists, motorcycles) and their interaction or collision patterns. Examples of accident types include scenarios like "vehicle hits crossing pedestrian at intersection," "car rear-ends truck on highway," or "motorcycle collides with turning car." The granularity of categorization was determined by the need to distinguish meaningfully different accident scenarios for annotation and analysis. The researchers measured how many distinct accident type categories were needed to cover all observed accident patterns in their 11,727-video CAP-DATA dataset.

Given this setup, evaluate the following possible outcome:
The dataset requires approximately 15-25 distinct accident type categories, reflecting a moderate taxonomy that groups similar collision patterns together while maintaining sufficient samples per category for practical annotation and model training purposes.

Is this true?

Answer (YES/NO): NO